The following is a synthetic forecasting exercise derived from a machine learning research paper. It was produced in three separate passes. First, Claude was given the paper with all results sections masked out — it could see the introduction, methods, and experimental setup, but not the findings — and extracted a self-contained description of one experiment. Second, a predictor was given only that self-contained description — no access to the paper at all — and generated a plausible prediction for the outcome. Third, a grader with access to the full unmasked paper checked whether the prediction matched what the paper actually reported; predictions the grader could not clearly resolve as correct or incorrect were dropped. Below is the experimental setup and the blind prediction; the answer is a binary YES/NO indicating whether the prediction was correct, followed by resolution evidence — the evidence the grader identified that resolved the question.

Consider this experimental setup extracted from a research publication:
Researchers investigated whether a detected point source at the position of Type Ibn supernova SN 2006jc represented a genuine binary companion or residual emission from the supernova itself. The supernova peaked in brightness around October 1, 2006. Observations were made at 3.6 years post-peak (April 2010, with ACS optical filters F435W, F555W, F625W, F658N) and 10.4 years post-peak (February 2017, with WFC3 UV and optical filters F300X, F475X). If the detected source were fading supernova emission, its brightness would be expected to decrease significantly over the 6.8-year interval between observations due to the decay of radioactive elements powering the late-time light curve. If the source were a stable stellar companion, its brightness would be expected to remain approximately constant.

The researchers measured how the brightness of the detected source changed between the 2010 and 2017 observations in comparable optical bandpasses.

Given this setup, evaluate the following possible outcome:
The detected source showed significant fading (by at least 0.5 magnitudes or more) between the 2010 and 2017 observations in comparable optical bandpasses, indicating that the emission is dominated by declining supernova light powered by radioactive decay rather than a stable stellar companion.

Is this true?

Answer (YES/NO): NO